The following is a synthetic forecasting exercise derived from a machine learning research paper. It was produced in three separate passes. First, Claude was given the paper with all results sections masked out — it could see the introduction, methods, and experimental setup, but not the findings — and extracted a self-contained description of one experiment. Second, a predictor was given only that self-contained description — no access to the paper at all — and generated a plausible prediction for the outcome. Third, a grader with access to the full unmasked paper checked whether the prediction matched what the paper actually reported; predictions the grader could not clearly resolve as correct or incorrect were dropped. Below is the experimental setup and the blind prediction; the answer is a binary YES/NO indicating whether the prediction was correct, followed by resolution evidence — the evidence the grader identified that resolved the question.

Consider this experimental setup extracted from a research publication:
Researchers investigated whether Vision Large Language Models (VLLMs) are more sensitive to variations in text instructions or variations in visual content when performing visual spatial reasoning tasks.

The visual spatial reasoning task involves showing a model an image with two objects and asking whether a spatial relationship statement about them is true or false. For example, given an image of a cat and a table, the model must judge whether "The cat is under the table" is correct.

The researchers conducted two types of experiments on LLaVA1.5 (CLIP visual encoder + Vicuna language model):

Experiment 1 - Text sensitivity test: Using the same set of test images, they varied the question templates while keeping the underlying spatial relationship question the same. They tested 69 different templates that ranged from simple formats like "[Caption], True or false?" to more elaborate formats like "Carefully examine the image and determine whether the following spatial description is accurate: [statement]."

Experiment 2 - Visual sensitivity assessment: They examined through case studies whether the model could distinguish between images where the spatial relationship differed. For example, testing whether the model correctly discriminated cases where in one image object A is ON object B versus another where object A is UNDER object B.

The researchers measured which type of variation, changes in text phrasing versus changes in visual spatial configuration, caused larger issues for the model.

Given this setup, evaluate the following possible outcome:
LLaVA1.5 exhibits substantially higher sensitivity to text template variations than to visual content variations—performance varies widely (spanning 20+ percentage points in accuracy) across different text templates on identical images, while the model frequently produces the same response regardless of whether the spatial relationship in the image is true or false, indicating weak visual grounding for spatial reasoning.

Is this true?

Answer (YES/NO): YES